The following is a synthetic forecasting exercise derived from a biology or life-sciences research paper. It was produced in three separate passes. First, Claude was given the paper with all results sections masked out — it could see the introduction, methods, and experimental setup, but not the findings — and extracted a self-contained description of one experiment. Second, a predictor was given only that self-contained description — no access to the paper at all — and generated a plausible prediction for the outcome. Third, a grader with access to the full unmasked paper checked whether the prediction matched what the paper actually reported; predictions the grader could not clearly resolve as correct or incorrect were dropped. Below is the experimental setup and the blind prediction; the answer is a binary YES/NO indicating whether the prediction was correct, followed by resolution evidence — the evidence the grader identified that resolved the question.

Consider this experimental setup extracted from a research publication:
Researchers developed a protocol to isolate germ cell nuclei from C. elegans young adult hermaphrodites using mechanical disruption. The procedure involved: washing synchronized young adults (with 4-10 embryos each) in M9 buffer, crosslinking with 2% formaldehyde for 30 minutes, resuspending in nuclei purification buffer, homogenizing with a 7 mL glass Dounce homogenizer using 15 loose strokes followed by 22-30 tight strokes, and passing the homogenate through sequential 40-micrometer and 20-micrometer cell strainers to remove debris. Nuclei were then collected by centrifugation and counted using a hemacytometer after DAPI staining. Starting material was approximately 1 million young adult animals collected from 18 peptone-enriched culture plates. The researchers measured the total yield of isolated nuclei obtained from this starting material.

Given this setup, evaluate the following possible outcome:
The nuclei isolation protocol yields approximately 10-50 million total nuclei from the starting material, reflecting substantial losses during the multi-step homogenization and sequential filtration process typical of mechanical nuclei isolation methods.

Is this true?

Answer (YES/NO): YES